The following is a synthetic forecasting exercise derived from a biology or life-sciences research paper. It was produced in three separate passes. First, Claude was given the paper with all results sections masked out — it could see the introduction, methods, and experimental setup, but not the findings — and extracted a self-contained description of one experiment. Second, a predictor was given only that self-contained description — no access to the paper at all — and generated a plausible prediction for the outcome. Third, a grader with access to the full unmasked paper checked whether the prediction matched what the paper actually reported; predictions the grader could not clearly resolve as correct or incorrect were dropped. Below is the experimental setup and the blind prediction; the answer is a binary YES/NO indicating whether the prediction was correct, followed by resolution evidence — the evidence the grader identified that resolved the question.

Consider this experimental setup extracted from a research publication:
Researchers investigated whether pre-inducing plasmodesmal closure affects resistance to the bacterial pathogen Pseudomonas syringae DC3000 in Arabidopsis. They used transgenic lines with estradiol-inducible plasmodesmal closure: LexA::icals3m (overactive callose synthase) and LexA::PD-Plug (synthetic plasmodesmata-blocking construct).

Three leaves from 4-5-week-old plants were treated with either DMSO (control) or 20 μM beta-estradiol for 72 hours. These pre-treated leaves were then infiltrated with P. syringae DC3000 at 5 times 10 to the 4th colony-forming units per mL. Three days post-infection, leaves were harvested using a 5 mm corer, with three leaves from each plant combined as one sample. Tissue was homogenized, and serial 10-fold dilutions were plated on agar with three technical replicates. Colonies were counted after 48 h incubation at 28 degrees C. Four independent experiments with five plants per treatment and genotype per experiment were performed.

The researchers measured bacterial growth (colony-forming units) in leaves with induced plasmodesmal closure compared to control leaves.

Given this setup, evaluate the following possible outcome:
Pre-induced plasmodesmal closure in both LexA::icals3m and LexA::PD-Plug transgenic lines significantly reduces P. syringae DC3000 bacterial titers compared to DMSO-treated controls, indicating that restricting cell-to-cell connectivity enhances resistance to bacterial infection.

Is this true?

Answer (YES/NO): YES